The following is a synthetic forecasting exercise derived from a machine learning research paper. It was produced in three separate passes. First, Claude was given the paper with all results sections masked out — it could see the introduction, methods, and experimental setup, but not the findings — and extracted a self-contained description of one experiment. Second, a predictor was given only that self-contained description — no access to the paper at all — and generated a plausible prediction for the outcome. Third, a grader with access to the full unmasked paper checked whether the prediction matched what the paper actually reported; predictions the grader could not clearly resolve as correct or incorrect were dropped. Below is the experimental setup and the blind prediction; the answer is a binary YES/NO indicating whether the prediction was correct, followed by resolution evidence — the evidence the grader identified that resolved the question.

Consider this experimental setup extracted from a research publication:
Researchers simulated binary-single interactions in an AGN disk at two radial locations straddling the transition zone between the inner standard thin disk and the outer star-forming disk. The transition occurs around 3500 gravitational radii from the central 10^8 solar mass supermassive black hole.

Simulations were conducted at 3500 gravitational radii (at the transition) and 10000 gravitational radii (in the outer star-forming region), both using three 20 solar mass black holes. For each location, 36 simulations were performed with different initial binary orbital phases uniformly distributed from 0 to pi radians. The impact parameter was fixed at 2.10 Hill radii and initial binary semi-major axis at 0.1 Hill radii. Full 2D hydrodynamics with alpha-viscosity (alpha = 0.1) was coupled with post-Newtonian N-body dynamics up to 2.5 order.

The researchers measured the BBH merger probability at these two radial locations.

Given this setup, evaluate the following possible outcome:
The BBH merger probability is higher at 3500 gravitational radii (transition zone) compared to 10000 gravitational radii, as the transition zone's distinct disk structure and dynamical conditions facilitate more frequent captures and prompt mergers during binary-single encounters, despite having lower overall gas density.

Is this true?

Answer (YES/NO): NO